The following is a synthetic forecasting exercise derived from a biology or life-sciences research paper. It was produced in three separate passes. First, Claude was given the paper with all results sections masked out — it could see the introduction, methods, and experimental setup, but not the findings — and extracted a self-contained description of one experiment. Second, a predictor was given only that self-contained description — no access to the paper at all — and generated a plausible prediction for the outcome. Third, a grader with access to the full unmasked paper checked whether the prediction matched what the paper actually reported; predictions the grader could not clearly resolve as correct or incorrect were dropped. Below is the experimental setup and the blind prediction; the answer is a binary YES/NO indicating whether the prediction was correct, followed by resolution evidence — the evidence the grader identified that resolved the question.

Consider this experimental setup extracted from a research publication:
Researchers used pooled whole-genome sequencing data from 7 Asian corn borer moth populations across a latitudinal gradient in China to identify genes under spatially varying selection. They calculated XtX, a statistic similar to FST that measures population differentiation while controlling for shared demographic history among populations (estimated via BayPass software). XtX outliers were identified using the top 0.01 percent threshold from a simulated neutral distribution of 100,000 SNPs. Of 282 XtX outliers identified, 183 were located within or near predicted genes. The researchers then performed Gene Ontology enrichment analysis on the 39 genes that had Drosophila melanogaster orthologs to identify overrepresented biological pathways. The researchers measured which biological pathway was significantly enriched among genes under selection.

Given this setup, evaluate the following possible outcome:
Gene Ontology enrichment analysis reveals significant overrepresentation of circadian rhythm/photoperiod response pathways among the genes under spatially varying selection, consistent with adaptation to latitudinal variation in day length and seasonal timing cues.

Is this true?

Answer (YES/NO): YES